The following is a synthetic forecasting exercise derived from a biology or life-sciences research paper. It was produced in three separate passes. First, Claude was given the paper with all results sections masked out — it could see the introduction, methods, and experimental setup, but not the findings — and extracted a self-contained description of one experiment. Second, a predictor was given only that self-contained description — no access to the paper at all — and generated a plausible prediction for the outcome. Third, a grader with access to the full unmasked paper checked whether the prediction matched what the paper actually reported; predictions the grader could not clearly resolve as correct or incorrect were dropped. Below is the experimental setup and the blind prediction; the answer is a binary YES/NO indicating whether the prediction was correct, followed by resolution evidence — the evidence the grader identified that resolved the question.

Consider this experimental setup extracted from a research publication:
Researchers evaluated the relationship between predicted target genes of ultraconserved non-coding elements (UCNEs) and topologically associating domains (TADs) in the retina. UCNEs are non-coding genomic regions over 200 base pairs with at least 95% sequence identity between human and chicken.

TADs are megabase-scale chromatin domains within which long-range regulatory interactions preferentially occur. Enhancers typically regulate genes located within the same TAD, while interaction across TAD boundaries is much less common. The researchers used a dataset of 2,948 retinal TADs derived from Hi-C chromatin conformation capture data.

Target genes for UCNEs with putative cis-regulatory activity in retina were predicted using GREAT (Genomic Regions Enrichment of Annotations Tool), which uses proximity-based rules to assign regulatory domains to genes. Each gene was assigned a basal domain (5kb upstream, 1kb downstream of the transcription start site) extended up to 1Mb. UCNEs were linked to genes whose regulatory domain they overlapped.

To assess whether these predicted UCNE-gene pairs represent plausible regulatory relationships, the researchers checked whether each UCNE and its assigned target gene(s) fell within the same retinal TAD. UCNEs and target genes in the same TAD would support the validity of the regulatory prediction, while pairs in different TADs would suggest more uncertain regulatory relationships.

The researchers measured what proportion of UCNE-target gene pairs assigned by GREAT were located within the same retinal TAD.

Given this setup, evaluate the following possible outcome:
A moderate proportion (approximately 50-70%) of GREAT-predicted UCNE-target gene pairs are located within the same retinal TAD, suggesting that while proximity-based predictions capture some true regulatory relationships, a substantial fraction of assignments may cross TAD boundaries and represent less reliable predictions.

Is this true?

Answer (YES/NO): YES